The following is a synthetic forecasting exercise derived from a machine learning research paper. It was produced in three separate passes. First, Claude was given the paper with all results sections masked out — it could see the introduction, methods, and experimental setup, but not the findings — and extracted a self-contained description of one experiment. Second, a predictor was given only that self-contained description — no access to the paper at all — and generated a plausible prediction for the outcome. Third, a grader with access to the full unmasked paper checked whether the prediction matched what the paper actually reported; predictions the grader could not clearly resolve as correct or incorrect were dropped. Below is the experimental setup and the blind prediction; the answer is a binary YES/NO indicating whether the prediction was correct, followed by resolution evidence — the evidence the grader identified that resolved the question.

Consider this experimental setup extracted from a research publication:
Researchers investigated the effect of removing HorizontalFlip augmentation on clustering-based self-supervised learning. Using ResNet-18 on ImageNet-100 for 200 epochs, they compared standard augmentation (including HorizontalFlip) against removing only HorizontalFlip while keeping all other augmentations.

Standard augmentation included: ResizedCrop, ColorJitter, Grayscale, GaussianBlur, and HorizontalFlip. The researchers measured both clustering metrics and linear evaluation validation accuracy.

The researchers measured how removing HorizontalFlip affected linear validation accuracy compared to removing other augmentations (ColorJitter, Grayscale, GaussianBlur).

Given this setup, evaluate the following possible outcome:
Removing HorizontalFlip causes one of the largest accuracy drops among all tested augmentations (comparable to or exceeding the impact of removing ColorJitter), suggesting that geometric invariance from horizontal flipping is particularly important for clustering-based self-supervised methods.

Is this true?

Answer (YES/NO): NO